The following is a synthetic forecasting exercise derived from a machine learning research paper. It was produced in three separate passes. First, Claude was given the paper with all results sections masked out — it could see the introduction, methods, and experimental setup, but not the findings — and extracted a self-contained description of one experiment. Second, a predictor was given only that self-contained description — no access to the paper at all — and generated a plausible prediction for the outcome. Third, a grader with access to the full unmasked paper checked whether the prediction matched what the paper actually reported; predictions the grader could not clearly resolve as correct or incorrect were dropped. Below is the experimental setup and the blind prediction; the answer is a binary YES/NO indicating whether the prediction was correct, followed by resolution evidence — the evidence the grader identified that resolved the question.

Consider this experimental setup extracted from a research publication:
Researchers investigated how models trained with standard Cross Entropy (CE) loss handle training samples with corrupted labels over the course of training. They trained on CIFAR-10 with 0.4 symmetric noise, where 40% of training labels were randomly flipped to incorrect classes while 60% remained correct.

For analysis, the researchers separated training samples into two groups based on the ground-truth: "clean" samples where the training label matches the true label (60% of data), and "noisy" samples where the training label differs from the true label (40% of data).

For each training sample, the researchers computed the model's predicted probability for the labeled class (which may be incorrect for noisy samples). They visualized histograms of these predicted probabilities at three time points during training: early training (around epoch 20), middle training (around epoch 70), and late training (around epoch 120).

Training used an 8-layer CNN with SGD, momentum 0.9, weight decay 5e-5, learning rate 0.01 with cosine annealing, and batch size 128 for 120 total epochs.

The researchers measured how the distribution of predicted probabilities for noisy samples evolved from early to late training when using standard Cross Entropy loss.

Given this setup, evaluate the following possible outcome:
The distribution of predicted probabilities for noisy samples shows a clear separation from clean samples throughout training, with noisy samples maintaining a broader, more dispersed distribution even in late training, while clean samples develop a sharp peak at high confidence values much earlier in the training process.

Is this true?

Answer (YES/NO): NO